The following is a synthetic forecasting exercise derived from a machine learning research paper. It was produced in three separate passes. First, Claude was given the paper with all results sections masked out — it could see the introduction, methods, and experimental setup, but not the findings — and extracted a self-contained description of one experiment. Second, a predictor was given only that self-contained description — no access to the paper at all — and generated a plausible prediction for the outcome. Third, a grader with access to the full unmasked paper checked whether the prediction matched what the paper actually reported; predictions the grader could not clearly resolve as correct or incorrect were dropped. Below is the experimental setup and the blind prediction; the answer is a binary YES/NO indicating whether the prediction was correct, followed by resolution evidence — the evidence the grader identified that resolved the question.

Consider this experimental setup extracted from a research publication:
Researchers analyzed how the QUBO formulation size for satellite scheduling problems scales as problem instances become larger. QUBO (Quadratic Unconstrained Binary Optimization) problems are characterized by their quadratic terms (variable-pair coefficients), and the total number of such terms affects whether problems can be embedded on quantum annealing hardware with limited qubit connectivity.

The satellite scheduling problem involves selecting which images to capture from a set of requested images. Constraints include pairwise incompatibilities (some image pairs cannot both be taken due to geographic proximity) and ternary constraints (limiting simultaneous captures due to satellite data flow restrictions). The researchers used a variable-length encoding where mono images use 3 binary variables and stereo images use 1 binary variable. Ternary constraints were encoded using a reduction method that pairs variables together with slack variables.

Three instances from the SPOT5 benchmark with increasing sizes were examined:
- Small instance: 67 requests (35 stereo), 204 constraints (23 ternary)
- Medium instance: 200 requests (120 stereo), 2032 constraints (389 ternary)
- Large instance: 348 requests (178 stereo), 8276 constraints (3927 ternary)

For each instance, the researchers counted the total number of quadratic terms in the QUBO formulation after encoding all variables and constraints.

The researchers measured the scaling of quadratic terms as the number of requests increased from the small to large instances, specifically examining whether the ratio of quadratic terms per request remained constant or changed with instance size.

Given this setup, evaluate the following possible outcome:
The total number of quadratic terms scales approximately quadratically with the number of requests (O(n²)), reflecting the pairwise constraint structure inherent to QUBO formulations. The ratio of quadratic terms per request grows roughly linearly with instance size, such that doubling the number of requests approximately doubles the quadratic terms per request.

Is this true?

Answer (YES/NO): NO